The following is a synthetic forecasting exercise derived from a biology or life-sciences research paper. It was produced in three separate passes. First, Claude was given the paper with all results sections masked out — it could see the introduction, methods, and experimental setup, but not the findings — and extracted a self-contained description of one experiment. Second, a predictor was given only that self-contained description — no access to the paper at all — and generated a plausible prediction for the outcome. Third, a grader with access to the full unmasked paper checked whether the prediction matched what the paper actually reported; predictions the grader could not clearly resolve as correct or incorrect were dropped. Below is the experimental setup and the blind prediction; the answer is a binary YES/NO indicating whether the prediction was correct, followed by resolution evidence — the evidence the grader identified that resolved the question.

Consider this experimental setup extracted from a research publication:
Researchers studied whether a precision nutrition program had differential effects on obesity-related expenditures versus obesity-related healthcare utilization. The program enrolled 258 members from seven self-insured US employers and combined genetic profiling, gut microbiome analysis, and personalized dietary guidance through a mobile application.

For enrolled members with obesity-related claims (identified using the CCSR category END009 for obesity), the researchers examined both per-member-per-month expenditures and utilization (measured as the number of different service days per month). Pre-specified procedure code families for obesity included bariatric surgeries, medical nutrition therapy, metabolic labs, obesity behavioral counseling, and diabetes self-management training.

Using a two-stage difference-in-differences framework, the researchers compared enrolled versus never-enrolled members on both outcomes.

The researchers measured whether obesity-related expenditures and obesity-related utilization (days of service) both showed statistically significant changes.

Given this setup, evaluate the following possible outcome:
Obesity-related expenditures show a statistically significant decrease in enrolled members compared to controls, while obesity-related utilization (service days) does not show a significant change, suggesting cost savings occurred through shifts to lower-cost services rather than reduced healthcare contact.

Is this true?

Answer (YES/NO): NO